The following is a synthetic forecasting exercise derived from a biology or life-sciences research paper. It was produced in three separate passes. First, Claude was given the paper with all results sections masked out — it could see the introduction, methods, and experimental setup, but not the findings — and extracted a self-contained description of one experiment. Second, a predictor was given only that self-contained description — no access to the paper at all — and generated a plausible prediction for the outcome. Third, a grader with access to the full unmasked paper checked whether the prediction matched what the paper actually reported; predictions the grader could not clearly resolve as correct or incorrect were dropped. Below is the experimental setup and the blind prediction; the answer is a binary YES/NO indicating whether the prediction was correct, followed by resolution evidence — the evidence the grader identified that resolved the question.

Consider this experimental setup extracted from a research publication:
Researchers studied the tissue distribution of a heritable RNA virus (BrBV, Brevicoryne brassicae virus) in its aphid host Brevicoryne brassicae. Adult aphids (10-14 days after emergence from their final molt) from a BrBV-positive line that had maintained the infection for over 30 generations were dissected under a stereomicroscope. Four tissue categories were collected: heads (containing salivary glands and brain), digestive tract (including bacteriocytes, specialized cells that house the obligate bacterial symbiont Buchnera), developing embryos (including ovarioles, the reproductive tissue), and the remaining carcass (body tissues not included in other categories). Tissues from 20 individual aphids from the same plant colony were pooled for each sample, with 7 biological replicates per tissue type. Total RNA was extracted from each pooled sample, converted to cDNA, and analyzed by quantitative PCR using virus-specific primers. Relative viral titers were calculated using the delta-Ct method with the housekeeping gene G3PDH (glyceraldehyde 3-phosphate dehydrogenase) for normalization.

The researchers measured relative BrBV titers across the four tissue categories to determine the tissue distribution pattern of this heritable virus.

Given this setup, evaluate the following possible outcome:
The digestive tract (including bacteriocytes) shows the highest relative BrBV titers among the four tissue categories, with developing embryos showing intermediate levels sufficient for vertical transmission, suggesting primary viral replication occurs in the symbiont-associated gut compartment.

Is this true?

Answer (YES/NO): NO